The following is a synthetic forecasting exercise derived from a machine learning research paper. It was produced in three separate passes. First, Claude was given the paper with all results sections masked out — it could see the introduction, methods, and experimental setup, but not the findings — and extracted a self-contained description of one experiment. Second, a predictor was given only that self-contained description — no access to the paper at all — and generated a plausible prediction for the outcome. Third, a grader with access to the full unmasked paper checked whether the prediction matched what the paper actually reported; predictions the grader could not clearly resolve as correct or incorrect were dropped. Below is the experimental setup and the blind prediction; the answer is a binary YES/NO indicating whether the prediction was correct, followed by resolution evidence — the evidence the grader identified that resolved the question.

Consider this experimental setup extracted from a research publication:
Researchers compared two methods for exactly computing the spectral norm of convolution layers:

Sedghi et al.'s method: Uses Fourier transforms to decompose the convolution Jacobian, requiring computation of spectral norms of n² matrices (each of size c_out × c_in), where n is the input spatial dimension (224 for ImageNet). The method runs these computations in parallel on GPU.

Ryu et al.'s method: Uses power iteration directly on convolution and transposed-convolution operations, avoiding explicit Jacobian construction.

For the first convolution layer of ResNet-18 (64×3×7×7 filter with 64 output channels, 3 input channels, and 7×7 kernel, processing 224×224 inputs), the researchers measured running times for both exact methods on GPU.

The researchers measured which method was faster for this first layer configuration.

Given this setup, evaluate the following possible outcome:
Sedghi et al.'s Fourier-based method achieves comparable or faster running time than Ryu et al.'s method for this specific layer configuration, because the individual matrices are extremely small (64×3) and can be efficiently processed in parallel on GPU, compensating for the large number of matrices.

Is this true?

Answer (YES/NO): NO